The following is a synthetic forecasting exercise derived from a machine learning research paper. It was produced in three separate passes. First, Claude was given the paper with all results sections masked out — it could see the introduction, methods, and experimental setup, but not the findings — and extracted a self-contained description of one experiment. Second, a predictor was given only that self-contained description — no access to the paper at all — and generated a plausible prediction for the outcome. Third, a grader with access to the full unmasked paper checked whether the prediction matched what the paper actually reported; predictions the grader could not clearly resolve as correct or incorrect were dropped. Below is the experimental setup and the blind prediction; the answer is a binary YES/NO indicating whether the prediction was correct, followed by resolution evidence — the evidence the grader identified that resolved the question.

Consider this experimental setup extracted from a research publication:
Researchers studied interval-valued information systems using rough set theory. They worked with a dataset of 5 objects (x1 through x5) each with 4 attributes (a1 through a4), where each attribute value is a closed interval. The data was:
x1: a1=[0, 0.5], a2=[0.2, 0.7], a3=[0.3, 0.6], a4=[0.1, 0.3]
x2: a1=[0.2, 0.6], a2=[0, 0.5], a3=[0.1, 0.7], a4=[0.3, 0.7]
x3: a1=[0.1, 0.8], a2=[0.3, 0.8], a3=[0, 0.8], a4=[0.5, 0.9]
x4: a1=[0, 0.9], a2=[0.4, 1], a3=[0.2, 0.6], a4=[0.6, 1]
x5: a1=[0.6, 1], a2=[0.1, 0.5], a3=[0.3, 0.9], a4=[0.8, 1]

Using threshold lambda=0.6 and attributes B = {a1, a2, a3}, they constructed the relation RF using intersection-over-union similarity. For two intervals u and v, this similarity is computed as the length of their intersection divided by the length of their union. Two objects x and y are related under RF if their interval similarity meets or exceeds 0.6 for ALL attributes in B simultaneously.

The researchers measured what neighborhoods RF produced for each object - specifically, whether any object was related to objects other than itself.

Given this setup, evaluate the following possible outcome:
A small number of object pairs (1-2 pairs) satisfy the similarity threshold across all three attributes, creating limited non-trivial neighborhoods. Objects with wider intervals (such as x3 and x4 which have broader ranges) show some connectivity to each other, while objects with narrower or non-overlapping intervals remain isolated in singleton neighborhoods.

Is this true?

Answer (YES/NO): NO